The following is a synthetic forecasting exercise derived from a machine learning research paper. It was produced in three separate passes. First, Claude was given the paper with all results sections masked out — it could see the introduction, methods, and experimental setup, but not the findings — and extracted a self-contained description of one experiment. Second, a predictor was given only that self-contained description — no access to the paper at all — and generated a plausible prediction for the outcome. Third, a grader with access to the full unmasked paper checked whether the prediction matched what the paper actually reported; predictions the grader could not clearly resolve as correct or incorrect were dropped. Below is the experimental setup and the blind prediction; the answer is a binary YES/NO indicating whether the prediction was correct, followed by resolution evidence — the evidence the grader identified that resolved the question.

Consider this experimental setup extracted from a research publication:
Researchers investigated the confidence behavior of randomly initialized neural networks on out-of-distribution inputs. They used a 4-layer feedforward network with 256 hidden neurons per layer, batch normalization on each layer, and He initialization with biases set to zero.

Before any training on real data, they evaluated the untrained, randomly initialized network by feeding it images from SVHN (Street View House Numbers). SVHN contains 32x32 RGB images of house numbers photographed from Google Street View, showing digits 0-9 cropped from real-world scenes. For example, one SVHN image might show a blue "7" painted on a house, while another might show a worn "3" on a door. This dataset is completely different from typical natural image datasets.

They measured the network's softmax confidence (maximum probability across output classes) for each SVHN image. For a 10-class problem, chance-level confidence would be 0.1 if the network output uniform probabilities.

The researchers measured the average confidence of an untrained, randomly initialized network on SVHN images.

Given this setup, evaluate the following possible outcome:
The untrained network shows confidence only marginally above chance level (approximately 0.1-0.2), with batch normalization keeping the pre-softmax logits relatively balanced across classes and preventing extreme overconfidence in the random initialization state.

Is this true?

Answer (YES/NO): NO